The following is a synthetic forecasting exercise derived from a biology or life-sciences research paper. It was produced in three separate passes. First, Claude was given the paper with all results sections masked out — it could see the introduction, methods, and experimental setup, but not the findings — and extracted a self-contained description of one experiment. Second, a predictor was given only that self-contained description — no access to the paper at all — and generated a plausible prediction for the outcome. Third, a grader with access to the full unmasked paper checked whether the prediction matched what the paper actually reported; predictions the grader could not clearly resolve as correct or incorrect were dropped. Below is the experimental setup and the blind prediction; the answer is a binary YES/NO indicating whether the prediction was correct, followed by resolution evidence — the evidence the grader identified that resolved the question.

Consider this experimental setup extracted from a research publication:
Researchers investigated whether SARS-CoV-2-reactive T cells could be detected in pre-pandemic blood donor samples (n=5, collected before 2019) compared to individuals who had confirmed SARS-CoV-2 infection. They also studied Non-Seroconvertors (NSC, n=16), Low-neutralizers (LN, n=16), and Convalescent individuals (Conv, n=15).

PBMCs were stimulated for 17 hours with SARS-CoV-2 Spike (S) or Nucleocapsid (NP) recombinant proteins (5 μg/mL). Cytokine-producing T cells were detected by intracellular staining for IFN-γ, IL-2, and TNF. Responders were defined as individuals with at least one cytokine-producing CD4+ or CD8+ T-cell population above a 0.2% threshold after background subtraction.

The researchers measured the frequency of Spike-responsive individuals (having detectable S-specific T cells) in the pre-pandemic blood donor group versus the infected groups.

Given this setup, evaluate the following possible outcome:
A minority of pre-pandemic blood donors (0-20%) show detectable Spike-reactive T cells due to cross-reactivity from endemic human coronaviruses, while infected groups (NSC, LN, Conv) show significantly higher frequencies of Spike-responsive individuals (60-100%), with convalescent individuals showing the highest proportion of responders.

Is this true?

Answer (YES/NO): NO